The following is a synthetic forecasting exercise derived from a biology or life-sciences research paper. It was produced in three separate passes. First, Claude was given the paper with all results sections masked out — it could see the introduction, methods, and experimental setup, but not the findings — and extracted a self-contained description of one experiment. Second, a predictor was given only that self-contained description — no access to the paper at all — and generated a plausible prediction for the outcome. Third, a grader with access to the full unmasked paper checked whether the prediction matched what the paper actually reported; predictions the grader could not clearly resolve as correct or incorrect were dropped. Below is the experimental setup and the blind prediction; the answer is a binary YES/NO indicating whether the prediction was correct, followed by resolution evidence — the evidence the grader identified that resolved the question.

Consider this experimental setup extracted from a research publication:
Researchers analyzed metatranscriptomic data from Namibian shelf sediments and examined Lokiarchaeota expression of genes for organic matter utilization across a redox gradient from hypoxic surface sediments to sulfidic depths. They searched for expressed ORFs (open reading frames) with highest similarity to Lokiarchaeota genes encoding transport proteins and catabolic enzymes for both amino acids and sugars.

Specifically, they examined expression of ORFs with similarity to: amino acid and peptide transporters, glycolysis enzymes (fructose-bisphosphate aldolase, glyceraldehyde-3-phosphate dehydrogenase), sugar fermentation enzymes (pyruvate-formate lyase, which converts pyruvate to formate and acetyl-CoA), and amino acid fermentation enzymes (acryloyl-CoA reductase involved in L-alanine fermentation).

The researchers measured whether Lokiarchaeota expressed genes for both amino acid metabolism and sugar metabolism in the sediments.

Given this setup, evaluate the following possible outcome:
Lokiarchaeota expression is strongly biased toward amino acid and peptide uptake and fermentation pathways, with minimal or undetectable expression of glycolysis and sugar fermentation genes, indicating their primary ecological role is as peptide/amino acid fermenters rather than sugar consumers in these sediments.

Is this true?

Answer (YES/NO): NO